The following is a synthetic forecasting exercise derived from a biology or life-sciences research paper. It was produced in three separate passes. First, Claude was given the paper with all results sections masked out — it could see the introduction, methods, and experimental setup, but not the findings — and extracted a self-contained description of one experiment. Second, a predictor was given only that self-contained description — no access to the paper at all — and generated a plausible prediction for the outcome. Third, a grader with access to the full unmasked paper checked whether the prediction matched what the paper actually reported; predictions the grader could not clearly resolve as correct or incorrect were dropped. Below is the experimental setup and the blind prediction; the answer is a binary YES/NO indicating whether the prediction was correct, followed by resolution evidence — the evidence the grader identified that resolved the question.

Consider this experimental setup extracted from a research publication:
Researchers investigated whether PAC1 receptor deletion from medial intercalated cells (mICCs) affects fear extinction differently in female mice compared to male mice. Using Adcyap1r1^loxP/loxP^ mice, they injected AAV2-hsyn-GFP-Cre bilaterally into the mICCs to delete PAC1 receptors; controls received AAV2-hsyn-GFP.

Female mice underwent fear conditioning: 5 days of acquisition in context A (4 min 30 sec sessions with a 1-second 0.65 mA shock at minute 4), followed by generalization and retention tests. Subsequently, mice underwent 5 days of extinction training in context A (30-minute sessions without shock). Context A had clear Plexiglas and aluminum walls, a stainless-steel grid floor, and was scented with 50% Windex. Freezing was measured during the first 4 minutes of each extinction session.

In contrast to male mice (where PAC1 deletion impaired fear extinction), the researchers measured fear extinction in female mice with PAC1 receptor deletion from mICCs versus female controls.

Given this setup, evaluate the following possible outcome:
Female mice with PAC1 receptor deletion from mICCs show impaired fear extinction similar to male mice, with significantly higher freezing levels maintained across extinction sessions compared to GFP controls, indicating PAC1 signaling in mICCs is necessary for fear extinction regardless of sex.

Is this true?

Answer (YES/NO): NO